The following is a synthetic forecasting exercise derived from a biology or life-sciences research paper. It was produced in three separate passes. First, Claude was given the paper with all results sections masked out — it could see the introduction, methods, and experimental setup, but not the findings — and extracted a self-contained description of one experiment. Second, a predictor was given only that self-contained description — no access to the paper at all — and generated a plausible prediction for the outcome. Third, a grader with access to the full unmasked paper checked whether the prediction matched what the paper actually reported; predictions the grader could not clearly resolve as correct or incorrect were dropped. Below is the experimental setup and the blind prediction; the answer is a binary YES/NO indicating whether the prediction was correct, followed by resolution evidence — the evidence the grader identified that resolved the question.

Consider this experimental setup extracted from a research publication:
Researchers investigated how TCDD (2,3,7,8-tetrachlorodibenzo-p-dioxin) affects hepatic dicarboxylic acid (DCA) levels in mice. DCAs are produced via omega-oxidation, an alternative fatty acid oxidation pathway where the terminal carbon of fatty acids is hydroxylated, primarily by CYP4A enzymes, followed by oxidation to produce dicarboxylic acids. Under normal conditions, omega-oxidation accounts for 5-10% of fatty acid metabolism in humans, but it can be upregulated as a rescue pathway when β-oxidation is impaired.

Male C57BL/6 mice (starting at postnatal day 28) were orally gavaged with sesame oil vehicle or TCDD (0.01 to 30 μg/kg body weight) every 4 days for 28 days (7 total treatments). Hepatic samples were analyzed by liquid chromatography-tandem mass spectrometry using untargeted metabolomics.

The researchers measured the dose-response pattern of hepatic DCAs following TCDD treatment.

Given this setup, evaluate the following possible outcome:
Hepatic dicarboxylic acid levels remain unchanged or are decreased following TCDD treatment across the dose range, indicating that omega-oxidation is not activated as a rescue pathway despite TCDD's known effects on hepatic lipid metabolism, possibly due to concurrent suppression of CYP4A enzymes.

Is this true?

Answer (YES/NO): NO